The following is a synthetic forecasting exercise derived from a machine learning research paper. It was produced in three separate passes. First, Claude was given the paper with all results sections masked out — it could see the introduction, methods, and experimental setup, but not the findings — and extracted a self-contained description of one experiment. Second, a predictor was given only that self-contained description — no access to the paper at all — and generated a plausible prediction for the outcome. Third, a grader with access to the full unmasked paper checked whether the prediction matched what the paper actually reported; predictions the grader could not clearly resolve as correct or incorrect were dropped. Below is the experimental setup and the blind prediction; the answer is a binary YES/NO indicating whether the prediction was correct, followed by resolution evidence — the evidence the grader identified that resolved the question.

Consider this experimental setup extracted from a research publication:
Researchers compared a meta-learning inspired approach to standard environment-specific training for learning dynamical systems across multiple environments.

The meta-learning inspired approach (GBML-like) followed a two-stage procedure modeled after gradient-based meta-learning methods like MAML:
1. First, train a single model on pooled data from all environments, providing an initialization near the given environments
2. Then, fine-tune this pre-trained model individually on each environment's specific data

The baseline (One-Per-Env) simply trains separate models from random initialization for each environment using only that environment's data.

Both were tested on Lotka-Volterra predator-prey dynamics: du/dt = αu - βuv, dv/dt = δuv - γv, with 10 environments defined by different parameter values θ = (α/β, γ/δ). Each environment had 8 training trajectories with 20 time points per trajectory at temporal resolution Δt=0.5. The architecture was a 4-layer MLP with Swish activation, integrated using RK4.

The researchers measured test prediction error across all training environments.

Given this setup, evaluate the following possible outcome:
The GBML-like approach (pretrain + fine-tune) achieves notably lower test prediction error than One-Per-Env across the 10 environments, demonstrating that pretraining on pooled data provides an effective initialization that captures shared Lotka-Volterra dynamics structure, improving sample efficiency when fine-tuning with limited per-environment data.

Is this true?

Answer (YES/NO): YES